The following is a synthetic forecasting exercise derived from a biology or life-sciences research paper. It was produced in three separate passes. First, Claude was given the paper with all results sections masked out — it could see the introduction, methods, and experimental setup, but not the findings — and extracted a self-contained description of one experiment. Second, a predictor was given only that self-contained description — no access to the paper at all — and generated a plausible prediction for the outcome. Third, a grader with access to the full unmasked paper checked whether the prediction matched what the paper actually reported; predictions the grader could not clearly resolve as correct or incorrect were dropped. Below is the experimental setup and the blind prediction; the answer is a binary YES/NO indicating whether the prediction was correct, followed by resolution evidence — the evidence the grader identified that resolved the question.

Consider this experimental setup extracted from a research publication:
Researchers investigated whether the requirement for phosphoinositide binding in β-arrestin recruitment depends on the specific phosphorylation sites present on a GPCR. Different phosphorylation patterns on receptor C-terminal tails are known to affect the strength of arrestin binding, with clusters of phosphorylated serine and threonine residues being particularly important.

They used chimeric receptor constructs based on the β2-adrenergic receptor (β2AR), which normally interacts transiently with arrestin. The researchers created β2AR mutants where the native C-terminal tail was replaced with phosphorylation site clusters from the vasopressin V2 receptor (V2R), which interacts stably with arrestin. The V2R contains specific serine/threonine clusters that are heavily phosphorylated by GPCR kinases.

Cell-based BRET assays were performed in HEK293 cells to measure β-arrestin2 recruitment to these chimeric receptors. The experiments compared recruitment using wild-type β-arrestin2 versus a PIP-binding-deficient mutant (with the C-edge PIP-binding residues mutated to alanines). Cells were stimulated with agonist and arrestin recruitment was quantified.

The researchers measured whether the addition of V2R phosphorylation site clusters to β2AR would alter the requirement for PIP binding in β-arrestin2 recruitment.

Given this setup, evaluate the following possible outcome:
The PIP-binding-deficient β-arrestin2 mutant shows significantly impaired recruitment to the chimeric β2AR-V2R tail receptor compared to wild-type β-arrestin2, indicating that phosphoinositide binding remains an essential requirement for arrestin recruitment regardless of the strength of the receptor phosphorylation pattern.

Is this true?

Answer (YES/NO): NO